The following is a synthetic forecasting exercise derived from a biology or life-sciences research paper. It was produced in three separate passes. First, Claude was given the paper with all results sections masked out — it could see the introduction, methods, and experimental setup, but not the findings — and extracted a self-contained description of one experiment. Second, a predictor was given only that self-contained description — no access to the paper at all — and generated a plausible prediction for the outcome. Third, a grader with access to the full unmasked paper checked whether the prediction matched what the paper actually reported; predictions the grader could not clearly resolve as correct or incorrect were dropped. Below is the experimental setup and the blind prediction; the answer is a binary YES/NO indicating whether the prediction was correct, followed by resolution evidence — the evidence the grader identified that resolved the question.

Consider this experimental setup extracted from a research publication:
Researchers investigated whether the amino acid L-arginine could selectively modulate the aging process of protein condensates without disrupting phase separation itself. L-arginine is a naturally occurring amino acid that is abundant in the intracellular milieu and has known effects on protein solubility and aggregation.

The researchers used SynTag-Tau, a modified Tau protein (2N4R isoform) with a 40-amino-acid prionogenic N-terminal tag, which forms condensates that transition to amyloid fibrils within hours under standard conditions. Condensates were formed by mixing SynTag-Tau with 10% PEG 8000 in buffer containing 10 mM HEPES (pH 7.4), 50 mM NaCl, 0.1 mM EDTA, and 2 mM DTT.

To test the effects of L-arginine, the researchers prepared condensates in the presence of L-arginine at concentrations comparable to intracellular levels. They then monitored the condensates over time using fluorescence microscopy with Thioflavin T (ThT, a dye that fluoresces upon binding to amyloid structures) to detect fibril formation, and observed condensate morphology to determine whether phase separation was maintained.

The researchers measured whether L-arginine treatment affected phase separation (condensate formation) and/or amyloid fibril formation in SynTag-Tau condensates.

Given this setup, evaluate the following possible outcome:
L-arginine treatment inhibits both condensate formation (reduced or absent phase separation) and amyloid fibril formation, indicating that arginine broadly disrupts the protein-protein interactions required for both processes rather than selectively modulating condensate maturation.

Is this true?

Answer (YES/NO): NO